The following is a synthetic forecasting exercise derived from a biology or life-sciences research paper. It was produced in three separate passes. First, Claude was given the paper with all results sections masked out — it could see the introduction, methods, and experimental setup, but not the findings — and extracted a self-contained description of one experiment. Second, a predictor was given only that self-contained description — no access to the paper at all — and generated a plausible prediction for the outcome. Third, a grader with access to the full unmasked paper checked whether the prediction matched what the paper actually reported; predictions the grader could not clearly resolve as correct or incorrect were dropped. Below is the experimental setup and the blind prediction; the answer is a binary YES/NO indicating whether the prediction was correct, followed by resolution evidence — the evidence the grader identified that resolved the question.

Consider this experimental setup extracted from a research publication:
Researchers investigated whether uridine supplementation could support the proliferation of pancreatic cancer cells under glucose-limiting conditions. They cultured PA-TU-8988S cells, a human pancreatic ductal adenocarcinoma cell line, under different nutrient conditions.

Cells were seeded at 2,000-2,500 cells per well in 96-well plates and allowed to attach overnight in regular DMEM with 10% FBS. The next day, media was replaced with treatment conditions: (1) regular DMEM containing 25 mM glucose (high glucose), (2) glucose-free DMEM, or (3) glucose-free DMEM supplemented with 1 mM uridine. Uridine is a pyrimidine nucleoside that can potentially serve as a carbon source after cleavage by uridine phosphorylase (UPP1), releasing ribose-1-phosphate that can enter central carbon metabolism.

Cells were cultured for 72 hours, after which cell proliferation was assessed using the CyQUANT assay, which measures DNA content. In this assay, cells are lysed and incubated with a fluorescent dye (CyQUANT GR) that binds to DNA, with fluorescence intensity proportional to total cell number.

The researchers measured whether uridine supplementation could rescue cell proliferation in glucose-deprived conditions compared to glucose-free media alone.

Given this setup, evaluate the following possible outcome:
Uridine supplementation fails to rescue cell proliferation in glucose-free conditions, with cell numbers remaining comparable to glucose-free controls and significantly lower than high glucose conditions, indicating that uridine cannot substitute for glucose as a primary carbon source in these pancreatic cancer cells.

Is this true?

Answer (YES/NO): NO